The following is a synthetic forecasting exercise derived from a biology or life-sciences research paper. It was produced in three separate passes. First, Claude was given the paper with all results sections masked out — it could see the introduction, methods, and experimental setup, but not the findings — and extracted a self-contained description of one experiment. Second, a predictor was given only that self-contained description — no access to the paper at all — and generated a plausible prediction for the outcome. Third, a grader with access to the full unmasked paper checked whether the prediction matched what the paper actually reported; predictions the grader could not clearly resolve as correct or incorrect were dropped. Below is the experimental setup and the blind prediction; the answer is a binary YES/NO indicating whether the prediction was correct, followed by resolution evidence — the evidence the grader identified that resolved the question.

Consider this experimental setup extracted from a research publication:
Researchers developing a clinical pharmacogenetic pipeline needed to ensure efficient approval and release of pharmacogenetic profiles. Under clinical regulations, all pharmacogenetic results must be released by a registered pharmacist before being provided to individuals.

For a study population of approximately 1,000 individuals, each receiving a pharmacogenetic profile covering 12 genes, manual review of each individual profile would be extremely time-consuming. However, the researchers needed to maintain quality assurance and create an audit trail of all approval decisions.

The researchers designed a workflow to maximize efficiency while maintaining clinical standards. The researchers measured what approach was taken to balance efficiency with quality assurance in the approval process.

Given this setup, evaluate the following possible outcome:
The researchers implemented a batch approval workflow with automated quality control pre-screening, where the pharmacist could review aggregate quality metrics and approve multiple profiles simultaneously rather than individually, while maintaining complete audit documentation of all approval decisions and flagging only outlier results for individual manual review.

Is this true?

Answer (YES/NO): NO